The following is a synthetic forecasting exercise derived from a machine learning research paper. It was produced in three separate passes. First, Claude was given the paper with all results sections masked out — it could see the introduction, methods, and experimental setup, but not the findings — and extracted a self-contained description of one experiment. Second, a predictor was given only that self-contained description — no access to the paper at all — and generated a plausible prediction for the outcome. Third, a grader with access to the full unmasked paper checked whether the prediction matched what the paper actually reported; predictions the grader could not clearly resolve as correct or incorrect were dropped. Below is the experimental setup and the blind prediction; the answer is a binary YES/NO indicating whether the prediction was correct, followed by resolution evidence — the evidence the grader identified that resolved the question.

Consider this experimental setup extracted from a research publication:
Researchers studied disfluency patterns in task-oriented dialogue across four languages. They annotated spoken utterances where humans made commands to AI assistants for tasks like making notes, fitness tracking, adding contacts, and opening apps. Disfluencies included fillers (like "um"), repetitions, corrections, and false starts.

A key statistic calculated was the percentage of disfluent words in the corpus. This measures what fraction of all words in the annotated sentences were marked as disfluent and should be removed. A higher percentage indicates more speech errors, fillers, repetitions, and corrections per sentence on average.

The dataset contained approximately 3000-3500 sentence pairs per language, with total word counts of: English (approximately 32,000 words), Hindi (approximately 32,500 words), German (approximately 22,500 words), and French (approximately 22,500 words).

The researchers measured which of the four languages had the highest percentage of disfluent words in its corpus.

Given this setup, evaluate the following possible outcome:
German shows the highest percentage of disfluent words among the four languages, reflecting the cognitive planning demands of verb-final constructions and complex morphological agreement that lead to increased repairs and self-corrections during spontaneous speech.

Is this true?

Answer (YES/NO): YES